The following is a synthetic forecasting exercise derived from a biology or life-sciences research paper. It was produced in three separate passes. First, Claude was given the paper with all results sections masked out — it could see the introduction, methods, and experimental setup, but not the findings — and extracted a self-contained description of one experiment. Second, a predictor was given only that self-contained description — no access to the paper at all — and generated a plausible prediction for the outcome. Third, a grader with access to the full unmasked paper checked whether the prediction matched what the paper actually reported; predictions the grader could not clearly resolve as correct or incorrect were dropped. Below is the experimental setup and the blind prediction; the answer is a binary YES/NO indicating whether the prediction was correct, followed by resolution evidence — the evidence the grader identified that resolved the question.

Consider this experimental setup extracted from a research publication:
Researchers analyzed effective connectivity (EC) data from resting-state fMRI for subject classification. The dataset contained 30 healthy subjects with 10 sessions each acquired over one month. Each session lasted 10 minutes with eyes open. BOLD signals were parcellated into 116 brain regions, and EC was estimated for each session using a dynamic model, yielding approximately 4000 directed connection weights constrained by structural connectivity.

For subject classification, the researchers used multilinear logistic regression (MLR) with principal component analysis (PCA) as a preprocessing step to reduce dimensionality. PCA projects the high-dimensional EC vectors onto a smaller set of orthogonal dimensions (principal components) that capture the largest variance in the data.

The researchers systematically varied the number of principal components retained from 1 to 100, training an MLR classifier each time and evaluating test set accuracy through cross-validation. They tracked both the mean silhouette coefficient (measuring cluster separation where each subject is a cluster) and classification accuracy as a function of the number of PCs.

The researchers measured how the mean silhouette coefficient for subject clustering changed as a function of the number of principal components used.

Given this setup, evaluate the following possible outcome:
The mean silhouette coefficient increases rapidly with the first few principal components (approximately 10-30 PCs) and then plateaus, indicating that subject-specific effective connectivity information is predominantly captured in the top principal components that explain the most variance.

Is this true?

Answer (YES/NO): NO